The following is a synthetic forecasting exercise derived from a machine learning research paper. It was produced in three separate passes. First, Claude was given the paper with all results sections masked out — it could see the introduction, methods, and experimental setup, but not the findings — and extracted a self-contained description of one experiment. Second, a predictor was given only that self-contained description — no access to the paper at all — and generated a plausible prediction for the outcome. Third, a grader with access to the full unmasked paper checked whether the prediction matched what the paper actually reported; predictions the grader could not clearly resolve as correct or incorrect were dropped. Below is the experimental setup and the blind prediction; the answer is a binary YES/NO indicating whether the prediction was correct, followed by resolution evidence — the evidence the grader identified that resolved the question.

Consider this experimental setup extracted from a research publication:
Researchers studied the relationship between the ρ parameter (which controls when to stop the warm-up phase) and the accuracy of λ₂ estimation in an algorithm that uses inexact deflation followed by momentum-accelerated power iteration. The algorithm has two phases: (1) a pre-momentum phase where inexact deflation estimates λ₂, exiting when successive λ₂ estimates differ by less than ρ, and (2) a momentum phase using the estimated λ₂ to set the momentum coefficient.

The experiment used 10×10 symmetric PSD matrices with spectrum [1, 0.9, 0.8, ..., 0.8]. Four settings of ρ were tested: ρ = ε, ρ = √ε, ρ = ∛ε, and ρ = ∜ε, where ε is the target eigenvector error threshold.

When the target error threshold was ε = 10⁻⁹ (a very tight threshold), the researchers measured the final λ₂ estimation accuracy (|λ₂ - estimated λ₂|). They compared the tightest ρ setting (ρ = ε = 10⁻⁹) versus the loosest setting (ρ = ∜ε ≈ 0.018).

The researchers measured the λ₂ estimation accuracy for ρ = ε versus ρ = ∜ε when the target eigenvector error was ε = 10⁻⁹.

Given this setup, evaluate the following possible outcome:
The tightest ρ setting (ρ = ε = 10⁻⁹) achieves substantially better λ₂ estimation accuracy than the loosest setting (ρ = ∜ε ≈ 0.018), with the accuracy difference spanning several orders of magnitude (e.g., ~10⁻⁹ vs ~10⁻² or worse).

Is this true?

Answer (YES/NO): YES